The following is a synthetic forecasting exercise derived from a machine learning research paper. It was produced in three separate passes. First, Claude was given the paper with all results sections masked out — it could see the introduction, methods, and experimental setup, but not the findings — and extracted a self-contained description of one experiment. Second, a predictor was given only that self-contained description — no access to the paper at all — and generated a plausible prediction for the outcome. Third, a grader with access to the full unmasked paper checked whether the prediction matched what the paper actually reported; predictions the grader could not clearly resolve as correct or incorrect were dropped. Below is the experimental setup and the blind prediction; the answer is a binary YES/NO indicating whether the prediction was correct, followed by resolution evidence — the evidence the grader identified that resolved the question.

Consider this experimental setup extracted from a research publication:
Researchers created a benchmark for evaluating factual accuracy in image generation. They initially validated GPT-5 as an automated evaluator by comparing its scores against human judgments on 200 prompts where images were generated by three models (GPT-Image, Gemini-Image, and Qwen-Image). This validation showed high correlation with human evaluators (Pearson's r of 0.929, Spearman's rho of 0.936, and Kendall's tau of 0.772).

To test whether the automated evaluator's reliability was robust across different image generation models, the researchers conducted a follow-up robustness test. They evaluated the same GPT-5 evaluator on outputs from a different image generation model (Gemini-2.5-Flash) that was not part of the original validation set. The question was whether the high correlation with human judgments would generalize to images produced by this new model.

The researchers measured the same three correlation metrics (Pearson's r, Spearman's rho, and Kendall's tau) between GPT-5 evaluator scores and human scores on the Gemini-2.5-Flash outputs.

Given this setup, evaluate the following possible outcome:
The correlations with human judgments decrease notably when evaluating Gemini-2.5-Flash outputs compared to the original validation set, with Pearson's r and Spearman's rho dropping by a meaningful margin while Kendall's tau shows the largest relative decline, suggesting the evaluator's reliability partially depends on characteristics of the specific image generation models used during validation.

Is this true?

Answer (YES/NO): NO